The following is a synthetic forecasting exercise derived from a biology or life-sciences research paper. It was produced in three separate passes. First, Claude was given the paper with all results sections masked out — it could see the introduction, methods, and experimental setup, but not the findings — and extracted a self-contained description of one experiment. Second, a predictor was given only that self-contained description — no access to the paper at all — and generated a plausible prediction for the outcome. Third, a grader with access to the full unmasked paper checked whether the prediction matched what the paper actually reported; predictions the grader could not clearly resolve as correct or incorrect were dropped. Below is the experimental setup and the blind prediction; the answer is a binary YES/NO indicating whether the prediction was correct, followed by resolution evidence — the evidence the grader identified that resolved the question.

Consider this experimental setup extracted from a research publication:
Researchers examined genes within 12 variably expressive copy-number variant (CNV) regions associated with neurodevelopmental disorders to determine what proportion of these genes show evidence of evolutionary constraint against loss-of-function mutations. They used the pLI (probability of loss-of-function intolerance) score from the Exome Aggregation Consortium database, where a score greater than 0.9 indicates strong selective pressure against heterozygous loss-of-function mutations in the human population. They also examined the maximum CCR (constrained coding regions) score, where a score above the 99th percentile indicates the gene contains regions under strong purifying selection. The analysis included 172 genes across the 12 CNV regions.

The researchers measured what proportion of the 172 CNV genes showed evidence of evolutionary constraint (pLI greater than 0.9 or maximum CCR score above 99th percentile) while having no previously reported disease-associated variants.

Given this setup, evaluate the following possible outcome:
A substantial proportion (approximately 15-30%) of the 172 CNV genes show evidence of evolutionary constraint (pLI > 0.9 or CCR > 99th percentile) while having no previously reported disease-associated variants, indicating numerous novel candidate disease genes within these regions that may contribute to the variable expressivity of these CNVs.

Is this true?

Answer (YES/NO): NO